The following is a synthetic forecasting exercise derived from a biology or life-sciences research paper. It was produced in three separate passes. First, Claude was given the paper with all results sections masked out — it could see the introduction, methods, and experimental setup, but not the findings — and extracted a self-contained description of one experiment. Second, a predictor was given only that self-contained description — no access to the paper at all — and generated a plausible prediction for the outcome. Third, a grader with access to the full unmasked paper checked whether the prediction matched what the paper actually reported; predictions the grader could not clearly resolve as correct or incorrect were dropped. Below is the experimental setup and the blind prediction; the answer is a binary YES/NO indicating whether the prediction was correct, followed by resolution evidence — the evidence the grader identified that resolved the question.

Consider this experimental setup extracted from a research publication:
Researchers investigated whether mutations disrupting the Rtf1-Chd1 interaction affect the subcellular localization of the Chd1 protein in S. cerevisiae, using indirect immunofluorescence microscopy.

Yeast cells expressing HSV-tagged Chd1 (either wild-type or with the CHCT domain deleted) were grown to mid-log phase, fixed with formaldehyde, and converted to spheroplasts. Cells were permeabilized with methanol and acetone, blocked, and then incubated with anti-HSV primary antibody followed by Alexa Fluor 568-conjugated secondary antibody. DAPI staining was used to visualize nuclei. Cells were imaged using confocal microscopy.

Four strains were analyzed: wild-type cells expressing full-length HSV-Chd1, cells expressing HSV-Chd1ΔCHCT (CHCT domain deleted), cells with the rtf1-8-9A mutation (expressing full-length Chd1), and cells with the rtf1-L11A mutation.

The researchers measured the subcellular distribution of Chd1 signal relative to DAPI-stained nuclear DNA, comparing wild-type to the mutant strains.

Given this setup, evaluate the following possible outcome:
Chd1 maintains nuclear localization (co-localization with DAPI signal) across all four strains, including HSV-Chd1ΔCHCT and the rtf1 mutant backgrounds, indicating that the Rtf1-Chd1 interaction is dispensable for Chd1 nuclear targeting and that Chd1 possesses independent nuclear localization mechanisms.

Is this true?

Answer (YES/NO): YES